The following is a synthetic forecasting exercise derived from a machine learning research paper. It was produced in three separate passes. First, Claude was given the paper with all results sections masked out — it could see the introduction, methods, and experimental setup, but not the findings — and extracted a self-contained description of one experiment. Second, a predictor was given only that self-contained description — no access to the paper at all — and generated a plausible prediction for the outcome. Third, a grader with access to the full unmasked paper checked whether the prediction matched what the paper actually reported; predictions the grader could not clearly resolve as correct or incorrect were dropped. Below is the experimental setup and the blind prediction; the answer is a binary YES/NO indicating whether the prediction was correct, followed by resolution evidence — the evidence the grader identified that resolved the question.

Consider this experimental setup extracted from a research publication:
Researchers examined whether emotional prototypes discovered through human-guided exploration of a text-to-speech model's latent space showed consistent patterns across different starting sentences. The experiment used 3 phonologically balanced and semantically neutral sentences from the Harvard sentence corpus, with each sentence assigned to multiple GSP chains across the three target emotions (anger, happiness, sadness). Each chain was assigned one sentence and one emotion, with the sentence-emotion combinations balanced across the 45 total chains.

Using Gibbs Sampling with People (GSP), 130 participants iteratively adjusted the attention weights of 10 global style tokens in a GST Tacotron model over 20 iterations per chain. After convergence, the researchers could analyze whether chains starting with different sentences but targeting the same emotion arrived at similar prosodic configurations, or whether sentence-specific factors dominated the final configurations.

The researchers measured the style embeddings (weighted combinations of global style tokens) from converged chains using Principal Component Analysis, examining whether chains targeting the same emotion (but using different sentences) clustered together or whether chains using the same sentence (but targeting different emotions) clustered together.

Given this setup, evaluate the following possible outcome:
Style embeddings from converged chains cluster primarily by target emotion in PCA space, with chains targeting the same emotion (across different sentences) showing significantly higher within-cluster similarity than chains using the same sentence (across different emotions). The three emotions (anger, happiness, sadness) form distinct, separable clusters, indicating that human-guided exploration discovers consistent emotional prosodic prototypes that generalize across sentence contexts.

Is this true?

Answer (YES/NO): NO